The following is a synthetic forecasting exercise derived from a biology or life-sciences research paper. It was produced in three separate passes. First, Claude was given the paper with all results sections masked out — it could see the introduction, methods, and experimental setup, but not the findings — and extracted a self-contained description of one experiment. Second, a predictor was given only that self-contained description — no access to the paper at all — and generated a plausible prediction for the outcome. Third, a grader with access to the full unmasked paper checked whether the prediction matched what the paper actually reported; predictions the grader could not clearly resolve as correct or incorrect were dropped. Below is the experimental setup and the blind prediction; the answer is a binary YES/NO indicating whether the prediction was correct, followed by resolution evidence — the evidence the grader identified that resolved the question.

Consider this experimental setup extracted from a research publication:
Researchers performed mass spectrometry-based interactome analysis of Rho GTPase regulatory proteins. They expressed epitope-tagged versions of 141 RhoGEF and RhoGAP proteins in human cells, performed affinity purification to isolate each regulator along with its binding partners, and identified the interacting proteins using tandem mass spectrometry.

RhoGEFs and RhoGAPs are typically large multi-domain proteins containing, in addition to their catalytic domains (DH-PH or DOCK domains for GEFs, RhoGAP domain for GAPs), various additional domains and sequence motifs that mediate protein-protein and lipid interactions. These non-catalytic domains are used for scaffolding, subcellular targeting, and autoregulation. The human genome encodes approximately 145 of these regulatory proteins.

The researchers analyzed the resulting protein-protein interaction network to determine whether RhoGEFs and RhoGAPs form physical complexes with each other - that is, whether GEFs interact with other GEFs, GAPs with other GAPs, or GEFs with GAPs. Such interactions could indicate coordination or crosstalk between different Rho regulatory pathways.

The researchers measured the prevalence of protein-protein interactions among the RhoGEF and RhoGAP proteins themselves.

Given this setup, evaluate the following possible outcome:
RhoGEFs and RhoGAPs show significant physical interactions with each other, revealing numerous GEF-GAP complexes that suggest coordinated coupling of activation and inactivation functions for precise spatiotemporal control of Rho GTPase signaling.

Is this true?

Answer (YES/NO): NO